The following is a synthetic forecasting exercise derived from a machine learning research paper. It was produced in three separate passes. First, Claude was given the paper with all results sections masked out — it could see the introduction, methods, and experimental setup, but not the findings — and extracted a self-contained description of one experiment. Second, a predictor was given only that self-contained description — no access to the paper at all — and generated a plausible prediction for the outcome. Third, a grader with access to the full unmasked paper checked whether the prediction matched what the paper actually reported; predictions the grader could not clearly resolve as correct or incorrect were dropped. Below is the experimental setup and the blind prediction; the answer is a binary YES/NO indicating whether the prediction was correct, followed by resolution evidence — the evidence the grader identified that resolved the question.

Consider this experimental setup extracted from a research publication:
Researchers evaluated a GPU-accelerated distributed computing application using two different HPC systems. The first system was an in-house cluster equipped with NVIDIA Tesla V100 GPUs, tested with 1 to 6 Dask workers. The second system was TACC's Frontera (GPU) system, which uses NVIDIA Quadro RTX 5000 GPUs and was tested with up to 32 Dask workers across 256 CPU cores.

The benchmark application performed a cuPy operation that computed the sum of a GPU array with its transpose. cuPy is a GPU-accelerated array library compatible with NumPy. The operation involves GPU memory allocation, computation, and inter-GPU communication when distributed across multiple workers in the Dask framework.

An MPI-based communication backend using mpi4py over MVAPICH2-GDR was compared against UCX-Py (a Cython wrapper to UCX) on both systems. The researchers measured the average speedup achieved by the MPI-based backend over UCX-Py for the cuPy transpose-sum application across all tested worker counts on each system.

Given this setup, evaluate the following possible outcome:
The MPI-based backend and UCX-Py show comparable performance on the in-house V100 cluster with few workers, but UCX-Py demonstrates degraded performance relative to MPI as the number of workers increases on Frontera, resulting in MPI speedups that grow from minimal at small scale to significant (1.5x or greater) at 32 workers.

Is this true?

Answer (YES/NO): NO